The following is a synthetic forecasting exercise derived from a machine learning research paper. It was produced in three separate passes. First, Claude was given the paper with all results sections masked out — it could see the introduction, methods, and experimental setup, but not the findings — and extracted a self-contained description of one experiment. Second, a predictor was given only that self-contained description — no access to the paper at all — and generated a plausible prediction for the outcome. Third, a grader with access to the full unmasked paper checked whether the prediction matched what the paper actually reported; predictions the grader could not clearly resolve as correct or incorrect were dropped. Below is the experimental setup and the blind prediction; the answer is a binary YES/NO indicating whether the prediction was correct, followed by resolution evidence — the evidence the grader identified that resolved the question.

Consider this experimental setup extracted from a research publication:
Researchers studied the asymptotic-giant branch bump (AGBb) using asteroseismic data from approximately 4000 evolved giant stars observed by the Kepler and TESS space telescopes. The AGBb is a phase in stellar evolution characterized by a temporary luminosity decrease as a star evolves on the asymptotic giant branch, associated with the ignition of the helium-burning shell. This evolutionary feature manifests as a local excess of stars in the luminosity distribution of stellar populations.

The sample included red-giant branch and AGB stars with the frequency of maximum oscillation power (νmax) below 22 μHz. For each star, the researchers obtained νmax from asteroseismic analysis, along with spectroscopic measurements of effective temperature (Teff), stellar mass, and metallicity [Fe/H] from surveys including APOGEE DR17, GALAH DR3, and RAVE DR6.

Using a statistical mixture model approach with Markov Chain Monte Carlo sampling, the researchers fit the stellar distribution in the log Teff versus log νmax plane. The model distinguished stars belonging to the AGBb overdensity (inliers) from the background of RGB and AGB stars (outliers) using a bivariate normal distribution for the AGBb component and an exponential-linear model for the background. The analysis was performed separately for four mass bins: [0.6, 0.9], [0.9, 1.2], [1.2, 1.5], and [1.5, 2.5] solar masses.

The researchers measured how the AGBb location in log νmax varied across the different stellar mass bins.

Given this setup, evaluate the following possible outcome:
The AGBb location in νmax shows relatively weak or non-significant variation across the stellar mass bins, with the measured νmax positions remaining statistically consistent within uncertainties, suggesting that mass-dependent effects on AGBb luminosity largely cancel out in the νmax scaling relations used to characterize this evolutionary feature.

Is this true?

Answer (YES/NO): NO